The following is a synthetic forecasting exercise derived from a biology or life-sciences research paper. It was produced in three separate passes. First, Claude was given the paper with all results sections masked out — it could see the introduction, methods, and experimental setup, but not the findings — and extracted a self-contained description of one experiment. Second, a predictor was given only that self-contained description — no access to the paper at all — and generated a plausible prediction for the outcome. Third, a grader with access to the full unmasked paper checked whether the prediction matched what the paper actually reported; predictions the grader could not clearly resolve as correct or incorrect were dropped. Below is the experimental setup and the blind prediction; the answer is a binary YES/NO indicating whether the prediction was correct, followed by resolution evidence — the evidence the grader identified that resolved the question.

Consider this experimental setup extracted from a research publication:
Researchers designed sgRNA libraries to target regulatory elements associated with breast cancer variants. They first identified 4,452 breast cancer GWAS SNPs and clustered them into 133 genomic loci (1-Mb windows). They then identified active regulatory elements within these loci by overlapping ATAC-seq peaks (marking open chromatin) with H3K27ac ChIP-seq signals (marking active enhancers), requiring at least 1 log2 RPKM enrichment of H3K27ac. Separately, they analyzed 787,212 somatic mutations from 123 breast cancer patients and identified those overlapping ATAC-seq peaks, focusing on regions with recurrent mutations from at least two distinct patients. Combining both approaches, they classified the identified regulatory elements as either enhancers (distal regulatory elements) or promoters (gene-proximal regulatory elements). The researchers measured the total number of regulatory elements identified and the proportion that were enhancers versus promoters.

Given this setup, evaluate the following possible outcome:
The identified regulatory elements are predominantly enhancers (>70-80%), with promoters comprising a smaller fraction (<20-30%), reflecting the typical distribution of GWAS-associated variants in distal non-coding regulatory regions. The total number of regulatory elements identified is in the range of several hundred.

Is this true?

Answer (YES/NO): NO